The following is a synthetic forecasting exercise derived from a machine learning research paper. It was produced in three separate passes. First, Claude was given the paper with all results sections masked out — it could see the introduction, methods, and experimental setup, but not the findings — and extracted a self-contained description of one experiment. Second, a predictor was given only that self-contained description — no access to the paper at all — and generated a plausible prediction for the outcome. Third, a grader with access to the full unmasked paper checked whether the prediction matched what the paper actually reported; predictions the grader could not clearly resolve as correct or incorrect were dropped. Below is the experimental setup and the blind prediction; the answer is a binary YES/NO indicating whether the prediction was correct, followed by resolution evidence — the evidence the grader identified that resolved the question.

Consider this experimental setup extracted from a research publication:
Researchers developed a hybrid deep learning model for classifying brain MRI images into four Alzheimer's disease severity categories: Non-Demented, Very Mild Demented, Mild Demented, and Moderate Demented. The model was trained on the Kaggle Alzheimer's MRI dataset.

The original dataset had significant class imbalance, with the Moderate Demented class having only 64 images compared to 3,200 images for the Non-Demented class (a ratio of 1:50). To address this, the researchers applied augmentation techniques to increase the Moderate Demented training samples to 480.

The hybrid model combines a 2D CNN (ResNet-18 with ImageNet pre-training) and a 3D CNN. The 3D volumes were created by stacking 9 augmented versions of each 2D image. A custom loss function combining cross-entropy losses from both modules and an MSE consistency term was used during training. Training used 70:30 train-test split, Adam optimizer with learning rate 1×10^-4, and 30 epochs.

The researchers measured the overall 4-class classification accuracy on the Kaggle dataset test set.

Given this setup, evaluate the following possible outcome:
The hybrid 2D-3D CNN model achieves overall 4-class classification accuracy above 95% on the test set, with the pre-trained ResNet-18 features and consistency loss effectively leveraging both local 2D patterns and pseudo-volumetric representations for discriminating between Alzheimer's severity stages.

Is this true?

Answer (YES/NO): YES